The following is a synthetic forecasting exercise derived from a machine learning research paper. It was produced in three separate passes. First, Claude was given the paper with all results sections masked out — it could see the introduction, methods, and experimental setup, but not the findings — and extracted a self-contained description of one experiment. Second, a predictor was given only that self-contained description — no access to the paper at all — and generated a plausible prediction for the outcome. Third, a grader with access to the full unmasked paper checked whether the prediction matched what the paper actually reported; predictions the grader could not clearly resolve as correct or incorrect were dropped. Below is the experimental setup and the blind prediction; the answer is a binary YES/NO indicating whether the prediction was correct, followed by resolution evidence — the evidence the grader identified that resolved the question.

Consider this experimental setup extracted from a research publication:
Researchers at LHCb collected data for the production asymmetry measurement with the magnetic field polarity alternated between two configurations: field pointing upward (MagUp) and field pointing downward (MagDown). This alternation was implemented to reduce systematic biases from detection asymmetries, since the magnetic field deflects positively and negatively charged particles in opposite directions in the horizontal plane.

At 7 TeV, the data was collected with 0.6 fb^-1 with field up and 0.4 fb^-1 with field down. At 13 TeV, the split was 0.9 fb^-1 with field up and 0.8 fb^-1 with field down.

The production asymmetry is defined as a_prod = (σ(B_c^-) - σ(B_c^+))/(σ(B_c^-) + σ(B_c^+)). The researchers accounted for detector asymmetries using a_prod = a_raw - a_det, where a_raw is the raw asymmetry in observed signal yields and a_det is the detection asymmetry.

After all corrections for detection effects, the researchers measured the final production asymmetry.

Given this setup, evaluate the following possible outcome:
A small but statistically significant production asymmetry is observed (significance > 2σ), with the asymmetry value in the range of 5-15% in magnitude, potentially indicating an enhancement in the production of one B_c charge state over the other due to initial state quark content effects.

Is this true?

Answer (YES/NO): NO